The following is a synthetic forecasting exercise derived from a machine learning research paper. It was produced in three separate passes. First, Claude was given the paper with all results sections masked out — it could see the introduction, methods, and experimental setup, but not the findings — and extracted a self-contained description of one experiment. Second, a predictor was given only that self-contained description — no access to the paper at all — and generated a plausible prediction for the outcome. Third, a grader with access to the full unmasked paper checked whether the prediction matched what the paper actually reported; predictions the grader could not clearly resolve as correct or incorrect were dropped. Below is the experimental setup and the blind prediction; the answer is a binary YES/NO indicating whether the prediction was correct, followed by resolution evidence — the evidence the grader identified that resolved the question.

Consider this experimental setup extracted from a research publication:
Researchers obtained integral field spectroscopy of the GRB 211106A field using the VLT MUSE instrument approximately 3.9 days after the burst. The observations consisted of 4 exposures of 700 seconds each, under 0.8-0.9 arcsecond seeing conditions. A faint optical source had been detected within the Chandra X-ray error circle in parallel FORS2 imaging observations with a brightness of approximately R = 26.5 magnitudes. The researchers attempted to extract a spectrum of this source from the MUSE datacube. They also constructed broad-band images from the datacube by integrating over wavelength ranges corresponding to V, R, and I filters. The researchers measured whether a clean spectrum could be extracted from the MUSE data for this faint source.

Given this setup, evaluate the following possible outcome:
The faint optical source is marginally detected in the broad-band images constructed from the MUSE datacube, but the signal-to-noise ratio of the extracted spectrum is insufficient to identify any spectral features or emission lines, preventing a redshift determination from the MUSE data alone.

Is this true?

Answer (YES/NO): YES